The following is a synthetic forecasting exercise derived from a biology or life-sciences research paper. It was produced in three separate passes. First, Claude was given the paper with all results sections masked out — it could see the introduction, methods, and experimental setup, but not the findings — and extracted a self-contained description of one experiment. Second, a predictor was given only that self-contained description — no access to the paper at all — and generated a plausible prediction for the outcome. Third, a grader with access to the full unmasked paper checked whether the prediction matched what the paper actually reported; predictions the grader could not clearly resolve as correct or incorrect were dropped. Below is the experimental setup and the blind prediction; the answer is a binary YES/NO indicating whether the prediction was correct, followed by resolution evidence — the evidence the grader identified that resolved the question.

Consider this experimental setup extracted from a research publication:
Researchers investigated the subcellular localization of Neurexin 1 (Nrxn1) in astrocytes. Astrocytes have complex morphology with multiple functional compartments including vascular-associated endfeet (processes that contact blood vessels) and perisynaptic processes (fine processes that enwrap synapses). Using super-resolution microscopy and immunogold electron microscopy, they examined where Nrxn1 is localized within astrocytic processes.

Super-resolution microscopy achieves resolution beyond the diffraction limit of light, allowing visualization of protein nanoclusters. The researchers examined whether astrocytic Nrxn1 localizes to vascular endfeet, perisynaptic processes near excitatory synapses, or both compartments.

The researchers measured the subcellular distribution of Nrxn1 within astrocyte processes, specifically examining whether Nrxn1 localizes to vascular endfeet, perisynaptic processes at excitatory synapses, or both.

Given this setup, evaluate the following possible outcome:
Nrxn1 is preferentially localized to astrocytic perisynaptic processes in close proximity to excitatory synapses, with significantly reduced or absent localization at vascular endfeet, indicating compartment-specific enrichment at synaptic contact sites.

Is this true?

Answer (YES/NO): NO